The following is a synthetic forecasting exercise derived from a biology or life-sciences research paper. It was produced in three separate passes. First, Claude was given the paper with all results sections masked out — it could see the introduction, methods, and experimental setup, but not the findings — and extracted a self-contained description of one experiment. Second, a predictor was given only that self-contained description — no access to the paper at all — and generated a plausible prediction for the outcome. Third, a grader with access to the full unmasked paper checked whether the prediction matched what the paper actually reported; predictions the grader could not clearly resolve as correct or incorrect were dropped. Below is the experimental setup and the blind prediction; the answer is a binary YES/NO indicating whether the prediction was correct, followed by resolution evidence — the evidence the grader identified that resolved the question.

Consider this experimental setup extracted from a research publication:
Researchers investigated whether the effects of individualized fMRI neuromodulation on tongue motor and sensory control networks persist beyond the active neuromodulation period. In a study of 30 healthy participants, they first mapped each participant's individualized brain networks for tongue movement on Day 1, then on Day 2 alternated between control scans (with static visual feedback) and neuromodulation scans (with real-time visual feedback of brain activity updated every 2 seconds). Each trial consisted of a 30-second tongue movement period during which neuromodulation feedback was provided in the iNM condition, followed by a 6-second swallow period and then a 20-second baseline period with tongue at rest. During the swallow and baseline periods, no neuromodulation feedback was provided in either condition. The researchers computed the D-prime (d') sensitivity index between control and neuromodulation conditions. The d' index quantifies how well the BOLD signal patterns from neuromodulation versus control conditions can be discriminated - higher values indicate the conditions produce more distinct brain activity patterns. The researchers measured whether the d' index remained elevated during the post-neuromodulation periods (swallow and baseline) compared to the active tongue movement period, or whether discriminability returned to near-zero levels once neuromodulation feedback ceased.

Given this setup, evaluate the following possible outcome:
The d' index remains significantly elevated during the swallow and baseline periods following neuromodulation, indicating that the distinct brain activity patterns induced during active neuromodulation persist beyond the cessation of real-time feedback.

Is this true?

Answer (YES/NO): YES